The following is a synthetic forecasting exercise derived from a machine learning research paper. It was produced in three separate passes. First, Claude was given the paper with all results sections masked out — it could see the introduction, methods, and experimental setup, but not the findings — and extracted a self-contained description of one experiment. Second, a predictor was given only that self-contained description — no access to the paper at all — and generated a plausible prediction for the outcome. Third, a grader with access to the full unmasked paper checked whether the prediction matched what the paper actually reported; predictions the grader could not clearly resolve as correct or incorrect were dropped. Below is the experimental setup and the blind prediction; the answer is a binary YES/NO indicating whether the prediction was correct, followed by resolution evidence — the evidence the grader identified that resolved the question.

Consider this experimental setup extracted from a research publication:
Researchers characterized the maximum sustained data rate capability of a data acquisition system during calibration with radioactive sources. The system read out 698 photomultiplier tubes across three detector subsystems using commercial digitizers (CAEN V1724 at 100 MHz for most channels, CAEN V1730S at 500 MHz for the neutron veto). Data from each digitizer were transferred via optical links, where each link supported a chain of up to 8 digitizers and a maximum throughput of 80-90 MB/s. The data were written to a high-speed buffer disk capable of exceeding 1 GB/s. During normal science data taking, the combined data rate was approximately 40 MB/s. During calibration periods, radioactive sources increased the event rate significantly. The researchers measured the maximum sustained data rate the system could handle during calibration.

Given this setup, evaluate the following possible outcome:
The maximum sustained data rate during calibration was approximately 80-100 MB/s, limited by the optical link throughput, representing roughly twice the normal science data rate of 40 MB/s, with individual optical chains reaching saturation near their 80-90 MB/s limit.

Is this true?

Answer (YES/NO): NO